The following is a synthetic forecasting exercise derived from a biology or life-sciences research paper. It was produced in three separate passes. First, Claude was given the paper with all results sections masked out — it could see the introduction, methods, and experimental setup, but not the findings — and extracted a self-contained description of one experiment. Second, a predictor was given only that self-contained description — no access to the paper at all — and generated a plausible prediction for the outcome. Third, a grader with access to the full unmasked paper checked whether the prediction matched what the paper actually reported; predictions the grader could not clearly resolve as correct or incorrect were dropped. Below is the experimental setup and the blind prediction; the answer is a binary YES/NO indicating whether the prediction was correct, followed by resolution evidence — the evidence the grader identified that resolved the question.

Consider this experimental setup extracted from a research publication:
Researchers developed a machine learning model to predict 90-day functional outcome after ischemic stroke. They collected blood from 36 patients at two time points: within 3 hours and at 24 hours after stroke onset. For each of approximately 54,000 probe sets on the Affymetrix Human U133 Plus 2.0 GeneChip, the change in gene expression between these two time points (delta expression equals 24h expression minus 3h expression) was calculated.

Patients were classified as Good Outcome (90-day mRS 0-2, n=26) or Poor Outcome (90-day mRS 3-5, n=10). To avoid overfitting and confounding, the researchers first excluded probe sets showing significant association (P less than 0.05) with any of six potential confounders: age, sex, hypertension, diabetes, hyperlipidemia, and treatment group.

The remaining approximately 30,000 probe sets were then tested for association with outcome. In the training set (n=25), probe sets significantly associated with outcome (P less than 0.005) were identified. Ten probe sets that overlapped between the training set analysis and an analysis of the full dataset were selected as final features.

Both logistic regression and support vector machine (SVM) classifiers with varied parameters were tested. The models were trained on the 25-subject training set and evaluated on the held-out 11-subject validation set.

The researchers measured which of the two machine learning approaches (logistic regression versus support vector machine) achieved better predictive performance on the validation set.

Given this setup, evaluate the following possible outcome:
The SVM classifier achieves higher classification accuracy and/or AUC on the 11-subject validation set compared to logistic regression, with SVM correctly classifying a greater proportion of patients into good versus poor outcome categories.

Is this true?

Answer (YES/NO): NO